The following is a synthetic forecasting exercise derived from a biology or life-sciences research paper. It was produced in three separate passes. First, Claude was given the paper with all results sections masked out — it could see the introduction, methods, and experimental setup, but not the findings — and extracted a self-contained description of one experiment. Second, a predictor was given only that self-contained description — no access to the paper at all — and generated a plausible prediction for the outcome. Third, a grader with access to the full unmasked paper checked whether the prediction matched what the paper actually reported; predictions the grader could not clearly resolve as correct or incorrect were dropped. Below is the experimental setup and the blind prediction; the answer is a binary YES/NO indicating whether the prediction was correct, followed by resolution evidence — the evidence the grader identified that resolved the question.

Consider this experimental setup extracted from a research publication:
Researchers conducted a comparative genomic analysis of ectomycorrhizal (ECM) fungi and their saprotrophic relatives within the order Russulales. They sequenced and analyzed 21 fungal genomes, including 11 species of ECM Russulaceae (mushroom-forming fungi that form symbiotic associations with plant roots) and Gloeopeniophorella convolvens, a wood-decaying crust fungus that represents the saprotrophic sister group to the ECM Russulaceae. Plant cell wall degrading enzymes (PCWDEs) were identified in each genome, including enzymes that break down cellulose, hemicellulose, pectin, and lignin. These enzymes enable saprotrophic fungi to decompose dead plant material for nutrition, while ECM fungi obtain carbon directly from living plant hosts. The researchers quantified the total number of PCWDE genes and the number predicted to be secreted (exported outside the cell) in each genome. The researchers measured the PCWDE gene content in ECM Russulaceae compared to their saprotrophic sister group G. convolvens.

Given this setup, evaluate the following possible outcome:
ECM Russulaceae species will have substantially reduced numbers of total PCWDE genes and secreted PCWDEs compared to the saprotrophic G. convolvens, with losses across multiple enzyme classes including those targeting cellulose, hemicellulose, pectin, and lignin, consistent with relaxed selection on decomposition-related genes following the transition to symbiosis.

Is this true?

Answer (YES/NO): YES